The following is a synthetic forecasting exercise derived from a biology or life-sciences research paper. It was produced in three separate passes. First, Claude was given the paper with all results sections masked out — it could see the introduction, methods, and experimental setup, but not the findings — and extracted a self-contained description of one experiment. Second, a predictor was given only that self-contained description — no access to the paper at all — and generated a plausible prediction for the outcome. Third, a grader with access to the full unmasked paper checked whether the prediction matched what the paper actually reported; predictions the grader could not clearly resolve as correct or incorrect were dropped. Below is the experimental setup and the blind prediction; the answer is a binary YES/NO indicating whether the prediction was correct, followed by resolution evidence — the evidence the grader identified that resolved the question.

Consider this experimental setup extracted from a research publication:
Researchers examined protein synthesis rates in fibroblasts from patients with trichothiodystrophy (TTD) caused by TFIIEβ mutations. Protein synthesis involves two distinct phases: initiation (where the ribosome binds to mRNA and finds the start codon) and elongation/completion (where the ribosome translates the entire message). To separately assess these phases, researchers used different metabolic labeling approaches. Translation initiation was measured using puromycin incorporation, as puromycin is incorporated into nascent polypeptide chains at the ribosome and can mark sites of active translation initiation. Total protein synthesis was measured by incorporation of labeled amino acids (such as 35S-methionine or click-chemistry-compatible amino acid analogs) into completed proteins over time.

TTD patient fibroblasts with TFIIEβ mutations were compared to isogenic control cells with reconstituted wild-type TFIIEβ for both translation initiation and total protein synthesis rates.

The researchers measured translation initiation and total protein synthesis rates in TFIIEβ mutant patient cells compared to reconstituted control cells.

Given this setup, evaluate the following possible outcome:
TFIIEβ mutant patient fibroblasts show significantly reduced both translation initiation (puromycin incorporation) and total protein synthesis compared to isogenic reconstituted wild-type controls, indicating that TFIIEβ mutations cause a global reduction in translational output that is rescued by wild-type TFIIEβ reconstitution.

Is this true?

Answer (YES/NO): NO